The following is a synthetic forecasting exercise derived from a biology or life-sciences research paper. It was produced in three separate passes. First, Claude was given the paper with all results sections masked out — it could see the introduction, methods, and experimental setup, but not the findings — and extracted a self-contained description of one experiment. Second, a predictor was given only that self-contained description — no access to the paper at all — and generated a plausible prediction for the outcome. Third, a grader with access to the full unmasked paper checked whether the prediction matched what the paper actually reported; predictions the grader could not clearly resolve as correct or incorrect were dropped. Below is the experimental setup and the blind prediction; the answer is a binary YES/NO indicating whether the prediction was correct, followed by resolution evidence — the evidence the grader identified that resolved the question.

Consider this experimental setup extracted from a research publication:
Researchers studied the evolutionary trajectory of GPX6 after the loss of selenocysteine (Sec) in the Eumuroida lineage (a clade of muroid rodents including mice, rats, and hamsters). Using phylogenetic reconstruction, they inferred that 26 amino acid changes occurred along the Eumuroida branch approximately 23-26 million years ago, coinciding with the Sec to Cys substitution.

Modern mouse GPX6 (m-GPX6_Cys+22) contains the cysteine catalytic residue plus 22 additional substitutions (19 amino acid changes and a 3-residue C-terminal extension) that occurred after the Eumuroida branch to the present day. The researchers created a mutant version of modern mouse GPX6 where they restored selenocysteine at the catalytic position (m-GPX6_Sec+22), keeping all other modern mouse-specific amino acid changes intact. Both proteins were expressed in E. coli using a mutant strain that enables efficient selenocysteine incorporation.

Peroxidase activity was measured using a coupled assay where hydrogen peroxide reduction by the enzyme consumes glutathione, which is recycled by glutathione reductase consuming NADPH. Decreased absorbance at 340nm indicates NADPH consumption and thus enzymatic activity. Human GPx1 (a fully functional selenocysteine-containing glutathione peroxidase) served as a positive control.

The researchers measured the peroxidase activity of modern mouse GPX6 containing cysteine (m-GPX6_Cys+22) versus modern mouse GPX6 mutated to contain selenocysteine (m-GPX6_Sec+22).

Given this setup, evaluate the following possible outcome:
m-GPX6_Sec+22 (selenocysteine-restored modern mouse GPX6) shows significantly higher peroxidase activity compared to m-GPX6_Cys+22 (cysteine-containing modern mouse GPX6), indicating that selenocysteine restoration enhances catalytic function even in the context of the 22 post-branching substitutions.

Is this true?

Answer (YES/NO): YES